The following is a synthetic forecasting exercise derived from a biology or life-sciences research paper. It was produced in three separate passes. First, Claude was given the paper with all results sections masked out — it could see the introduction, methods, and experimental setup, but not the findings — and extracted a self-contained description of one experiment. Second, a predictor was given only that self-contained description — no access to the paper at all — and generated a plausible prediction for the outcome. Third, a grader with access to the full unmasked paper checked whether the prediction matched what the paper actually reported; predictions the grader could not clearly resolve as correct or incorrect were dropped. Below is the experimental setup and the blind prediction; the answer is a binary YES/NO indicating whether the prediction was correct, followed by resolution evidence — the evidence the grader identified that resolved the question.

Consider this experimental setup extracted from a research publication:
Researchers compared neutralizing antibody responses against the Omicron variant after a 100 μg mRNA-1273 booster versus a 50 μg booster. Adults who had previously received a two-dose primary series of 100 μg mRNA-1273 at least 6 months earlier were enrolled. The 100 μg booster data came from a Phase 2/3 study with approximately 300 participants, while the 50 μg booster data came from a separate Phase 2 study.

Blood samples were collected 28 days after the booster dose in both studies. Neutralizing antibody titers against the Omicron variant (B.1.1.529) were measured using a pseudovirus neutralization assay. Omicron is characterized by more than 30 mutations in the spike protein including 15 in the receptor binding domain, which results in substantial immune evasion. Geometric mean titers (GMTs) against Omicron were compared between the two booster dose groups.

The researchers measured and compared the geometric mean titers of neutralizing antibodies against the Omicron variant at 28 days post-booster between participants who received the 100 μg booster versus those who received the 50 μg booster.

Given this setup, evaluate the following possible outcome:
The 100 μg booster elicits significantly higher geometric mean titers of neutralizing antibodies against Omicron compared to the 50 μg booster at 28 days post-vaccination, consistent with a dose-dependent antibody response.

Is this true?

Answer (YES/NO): NO